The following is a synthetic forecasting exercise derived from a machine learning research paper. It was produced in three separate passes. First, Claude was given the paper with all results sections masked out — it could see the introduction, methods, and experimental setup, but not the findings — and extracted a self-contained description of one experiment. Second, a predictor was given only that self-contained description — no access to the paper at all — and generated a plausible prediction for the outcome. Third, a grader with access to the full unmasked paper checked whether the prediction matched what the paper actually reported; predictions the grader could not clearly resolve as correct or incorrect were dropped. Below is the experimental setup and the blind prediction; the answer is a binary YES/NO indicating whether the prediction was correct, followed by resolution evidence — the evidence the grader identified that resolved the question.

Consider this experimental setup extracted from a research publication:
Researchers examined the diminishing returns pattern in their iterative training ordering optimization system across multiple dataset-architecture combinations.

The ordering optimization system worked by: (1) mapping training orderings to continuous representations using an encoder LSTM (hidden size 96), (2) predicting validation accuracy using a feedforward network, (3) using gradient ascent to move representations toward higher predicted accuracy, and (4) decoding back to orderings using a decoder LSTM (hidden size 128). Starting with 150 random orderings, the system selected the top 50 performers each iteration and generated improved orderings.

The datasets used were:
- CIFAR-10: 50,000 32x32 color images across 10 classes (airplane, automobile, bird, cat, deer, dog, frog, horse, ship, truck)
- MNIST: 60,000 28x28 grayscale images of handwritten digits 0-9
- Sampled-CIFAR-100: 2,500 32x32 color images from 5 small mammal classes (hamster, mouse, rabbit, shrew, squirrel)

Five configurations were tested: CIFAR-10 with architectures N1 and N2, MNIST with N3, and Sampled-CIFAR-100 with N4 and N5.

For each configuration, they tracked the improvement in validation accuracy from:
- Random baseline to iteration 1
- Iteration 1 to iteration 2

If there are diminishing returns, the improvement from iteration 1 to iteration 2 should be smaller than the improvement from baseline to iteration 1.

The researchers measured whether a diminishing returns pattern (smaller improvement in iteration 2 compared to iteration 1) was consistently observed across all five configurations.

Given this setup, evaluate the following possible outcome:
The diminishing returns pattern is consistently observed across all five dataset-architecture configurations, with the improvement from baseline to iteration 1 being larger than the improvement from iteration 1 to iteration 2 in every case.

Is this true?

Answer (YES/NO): YES